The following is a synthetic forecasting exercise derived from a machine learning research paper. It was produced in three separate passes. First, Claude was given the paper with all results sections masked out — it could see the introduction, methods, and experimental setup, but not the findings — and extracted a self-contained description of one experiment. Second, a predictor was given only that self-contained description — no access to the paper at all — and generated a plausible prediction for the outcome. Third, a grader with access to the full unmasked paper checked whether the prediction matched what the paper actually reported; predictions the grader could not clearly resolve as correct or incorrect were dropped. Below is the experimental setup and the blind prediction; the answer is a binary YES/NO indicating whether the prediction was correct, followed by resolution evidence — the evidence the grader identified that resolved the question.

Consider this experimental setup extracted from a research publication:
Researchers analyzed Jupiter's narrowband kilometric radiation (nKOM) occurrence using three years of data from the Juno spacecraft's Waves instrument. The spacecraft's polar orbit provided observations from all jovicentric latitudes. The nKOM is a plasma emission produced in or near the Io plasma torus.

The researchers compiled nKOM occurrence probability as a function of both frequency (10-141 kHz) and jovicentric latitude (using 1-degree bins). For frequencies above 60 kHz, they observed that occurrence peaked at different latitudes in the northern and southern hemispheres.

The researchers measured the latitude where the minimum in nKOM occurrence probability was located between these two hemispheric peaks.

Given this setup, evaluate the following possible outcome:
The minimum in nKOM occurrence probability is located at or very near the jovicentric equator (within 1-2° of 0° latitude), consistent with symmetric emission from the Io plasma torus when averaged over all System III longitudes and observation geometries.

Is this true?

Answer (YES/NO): NO